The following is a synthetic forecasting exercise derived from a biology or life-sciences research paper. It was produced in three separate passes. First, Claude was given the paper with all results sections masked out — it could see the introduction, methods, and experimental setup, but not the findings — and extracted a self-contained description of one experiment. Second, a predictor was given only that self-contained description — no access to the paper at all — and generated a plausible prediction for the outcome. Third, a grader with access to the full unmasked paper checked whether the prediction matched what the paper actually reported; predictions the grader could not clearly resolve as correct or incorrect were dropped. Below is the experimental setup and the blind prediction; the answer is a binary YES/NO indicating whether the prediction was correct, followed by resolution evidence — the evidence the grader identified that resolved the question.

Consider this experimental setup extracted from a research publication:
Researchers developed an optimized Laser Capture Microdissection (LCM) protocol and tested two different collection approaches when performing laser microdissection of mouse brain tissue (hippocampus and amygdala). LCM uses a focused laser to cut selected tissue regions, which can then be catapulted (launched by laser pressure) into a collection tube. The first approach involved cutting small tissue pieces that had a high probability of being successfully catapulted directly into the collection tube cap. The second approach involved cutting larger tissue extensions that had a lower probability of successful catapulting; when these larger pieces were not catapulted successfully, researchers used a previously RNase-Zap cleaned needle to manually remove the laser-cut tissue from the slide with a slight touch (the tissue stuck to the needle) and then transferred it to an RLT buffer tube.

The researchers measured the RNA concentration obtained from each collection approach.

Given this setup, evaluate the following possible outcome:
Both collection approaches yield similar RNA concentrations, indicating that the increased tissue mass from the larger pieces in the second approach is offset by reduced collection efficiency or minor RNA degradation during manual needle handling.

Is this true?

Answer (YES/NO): NO